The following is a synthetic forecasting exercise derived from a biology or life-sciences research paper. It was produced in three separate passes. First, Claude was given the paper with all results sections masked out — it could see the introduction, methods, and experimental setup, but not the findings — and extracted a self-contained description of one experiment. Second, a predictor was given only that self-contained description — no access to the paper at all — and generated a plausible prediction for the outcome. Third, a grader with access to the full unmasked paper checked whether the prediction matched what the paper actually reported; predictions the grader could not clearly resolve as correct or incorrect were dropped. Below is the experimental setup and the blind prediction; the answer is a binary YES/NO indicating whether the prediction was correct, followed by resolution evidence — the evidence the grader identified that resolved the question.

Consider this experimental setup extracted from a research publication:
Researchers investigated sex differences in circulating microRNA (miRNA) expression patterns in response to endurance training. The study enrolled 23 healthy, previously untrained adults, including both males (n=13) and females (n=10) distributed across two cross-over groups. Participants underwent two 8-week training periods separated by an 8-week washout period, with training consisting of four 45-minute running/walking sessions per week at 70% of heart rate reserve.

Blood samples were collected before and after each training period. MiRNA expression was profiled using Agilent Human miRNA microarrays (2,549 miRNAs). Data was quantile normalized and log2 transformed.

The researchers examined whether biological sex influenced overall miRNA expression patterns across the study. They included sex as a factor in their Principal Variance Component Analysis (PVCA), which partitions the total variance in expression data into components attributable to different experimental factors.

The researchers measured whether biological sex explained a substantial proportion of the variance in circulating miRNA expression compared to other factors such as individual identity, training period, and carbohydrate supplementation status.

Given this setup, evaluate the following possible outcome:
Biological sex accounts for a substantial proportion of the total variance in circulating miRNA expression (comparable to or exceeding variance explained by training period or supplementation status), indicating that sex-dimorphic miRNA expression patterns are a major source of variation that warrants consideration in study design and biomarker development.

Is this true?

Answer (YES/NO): NO